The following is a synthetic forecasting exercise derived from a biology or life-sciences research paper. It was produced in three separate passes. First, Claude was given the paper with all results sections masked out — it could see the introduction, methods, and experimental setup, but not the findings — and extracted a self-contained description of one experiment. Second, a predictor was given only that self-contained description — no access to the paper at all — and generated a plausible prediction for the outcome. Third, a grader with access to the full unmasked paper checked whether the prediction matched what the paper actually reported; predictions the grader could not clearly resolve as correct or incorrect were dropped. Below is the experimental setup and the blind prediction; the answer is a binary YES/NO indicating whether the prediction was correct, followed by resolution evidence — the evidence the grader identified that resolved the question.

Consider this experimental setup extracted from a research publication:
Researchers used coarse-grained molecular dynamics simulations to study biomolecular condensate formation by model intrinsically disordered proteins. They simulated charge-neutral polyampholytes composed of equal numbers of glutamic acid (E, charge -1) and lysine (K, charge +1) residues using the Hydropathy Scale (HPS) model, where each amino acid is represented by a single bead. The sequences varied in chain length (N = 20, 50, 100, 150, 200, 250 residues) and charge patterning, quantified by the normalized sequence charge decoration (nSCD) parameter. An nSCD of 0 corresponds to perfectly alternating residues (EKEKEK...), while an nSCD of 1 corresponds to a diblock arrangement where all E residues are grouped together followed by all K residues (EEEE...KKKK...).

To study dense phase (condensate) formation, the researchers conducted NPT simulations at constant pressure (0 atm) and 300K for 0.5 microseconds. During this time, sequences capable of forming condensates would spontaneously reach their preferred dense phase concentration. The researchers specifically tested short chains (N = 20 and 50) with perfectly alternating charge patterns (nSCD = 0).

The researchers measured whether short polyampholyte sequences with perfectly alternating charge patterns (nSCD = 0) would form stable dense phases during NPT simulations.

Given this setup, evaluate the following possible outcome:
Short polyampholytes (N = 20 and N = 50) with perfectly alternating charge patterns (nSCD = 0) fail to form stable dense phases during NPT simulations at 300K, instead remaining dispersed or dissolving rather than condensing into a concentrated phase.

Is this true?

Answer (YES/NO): YES